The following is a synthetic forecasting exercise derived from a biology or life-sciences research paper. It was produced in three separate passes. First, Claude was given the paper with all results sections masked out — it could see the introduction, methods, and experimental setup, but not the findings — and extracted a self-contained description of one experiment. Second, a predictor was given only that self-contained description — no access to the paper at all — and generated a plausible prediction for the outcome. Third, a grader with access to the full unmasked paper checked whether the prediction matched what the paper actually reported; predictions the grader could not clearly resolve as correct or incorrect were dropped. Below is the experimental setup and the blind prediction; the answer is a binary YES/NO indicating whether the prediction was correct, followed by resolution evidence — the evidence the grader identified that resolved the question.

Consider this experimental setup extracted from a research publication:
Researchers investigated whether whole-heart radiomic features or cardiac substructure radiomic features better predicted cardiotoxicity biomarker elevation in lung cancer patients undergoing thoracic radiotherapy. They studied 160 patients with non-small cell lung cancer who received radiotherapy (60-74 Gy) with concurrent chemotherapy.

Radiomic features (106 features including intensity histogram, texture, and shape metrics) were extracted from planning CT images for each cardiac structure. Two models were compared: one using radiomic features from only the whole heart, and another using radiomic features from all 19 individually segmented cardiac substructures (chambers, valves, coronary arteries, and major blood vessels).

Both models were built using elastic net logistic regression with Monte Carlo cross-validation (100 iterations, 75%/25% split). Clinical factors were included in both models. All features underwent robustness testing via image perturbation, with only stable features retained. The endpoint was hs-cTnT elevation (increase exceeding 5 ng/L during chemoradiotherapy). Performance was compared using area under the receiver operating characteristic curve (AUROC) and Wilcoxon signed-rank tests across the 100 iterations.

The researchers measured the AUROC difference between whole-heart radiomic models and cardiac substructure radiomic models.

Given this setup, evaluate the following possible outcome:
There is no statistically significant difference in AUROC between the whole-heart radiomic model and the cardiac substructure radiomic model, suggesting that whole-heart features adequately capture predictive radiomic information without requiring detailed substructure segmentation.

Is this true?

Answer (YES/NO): NO